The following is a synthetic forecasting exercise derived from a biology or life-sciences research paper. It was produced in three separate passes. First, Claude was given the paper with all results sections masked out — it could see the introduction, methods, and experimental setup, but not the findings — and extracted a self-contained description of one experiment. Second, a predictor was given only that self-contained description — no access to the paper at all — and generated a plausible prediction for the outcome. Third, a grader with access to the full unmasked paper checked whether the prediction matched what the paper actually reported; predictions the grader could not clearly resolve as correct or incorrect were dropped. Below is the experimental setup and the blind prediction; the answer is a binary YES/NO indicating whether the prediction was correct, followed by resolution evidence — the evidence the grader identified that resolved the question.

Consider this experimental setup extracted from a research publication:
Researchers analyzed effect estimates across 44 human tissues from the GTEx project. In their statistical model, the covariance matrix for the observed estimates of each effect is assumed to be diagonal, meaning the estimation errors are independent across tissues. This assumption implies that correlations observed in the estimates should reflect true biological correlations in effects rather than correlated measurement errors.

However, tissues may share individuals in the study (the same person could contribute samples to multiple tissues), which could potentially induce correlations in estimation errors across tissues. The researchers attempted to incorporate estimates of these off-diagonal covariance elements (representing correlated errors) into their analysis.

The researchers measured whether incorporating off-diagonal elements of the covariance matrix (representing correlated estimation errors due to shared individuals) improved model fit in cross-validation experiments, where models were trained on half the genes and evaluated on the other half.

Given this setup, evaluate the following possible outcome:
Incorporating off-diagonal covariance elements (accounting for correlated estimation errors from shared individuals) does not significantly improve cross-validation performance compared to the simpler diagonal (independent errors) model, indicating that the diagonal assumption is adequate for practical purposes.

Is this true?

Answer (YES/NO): YES